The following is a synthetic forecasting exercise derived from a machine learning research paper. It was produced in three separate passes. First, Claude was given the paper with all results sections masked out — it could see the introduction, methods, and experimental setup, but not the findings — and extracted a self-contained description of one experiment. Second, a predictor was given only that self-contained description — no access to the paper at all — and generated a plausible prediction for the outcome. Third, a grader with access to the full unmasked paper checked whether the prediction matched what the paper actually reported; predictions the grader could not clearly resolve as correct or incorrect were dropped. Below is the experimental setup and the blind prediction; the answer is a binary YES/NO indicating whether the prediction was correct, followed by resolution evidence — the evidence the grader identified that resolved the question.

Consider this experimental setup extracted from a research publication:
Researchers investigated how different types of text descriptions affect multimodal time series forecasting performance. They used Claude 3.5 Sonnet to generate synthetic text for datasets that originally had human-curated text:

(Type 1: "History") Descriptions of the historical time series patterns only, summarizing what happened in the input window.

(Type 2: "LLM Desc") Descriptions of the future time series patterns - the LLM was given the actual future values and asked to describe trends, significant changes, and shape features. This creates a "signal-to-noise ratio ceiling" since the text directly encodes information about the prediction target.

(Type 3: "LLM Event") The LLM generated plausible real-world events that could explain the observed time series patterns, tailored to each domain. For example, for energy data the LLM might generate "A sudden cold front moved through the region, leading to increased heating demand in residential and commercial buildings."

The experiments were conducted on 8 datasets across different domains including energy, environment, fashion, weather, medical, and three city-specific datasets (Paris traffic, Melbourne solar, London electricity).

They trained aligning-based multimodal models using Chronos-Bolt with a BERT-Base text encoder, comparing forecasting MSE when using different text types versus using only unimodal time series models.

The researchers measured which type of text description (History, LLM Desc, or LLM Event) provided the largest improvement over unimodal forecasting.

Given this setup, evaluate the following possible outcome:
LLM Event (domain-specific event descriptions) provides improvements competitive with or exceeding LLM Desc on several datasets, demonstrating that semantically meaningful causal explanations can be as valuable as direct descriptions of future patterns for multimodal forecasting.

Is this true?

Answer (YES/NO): NO